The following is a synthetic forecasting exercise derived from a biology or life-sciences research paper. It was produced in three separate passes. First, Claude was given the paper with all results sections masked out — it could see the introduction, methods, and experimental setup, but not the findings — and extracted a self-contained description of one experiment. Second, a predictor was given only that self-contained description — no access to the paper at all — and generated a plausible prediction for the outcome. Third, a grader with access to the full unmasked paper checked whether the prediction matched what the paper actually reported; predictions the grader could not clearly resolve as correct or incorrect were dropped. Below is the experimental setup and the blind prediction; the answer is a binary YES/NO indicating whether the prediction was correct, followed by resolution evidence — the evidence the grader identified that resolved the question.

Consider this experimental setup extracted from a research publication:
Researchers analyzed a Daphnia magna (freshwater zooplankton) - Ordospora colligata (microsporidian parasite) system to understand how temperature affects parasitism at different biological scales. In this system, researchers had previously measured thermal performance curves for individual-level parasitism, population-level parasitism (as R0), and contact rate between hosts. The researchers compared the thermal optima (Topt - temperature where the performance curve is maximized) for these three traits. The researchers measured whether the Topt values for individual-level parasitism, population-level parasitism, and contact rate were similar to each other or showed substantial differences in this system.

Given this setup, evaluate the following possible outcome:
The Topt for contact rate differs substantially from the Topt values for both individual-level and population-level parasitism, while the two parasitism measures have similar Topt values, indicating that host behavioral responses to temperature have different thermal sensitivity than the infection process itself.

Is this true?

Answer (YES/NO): NO